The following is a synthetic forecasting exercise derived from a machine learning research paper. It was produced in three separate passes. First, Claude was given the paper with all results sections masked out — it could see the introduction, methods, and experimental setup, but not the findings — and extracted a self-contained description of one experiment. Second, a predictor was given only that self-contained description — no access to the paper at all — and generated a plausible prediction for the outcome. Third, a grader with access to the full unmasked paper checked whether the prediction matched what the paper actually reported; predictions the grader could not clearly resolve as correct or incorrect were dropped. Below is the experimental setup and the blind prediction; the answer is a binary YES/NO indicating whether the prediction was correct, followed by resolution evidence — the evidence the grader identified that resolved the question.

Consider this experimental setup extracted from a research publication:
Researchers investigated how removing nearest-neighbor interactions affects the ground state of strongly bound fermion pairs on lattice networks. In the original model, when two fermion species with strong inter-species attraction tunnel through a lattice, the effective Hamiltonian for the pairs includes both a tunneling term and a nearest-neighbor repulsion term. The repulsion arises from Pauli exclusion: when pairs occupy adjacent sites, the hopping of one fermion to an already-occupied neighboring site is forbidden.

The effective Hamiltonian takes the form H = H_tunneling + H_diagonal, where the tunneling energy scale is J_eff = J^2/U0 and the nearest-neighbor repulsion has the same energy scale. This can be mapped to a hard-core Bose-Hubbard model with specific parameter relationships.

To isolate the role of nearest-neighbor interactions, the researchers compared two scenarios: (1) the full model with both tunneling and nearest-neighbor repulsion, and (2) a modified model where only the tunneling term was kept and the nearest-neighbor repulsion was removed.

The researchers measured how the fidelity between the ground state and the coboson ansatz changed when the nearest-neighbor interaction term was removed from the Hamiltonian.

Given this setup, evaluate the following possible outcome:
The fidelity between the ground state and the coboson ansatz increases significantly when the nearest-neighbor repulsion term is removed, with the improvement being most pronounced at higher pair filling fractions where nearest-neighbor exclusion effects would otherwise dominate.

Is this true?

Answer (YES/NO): NO